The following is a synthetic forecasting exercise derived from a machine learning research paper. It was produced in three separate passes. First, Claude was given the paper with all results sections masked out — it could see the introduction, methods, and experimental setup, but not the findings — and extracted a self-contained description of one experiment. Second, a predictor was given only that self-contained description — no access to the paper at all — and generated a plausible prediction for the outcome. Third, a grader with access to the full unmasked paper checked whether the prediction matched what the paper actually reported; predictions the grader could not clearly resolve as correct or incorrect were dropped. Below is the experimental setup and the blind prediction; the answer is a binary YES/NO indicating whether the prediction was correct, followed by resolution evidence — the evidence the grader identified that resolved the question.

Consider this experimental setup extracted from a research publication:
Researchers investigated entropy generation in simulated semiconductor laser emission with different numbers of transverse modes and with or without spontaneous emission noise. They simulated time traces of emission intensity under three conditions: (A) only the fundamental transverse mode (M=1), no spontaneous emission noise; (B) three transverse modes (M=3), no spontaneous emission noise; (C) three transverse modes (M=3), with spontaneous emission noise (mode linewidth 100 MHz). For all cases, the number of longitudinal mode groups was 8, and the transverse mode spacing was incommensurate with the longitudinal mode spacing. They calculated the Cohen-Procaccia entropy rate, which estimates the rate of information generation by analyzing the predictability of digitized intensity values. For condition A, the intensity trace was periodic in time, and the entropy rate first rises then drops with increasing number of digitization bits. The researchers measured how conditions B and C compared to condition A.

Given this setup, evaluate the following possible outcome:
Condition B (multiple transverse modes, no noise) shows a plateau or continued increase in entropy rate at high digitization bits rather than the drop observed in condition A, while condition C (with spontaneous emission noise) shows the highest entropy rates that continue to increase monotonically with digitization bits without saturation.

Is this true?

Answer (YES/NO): YES